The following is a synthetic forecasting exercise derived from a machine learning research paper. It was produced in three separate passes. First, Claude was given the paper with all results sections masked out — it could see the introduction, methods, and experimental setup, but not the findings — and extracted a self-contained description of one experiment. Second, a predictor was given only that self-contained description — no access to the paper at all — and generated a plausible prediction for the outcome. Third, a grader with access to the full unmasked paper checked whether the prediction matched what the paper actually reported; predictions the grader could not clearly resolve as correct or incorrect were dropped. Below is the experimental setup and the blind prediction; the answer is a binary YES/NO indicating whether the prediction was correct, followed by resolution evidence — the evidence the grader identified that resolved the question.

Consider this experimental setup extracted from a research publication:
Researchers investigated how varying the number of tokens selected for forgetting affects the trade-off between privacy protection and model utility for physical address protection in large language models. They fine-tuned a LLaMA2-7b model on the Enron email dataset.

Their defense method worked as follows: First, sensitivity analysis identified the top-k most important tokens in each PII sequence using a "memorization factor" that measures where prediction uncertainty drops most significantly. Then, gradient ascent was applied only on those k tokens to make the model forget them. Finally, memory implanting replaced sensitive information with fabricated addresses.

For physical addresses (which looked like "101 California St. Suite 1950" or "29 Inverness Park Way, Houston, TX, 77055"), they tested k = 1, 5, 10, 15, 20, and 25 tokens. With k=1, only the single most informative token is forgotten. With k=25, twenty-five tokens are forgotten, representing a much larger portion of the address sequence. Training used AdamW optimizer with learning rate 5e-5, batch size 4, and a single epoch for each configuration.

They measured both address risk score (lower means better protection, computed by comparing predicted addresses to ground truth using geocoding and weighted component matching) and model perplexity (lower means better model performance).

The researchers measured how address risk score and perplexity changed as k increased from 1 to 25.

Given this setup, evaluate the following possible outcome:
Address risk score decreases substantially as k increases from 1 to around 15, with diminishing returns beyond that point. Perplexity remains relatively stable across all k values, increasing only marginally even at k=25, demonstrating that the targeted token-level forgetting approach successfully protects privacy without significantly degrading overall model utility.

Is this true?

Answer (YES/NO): NO